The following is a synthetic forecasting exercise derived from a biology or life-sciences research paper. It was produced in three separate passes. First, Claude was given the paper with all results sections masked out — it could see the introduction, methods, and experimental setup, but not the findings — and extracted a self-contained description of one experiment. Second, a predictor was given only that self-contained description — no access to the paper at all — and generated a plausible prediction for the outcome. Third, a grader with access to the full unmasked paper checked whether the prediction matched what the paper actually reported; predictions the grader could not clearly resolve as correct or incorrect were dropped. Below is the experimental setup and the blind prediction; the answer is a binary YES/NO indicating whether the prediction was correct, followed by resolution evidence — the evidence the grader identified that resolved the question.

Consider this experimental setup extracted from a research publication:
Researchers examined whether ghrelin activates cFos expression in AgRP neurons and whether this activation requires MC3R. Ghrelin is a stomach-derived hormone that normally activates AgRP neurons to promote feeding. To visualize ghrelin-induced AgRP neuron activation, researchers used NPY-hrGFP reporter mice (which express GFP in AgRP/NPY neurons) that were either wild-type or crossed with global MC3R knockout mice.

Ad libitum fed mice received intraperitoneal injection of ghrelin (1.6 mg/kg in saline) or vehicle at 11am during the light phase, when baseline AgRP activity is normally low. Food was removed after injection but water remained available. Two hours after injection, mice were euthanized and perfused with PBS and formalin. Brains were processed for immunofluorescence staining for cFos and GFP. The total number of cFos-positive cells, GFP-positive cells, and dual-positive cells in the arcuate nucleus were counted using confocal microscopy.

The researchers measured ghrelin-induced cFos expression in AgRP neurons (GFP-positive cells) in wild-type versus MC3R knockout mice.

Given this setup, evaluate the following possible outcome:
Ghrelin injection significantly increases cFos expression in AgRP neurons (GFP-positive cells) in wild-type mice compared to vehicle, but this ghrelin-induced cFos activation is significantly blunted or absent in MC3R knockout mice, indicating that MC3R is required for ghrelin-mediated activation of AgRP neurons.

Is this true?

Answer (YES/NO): YES